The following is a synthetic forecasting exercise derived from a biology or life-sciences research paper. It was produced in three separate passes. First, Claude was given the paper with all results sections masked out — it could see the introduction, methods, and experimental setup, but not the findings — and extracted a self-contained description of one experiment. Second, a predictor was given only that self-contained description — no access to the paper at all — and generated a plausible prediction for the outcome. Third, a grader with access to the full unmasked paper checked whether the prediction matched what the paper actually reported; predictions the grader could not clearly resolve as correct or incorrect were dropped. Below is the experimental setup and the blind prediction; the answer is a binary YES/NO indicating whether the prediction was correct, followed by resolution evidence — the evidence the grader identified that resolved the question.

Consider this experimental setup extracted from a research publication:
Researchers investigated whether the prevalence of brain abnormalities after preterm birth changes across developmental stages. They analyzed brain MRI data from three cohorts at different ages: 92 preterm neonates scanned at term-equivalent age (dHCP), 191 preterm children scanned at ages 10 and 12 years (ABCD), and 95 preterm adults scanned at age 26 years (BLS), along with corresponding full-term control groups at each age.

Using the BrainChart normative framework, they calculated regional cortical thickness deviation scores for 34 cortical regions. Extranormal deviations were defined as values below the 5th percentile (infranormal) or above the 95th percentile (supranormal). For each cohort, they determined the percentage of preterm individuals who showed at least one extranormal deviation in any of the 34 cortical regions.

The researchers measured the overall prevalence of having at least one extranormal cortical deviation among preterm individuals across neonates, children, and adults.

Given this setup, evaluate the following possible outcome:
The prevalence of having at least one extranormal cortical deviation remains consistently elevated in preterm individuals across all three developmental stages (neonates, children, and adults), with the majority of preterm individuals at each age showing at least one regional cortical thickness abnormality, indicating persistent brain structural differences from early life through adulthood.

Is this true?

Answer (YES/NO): NO